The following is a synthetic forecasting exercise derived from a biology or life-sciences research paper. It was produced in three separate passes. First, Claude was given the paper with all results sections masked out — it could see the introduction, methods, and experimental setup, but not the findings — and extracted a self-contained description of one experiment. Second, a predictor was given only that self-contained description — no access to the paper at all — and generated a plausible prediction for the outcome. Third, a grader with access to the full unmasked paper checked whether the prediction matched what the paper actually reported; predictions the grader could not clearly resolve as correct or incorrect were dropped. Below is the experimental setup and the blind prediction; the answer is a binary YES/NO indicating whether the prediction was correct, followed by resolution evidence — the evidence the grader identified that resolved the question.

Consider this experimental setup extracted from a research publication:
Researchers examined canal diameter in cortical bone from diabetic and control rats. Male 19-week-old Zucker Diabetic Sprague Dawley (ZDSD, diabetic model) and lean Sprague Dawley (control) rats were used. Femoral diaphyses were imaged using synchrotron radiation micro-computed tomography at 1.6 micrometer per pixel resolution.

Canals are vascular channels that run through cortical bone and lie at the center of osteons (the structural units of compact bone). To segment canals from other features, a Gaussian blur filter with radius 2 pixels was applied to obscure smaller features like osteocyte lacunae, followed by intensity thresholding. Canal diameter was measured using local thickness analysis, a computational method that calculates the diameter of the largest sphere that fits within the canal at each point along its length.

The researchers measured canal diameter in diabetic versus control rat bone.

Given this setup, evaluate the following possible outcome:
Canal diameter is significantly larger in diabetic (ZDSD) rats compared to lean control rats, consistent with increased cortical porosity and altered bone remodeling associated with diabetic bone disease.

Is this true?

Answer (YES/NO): NO